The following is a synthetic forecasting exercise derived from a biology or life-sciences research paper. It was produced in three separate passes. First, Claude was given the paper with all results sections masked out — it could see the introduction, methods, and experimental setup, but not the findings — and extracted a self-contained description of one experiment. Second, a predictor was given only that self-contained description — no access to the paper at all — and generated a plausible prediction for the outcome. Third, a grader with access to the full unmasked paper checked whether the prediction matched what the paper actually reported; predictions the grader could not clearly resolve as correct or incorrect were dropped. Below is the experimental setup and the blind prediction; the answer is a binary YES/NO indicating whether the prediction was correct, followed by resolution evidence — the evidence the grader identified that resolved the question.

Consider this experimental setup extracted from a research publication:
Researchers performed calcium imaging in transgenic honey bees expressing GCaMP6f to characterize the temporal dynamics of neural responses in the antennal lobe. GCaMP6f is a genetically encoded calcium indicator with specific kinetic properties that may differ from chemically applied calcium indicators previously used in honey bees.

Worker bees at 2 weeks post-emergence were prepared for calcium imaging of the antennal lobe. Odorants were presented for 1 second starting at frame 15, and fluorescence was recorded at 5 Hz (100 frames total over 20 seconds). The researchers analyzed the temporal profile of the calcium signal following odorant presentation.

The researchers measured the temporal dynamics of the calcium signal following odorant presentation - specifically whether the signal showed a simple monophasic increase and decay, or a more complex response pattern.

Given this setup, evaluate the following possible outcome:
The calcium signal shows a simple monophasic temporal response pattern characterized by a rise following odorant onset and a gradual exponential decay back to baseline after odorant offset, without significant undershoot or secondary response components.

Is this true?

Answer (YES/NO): NO